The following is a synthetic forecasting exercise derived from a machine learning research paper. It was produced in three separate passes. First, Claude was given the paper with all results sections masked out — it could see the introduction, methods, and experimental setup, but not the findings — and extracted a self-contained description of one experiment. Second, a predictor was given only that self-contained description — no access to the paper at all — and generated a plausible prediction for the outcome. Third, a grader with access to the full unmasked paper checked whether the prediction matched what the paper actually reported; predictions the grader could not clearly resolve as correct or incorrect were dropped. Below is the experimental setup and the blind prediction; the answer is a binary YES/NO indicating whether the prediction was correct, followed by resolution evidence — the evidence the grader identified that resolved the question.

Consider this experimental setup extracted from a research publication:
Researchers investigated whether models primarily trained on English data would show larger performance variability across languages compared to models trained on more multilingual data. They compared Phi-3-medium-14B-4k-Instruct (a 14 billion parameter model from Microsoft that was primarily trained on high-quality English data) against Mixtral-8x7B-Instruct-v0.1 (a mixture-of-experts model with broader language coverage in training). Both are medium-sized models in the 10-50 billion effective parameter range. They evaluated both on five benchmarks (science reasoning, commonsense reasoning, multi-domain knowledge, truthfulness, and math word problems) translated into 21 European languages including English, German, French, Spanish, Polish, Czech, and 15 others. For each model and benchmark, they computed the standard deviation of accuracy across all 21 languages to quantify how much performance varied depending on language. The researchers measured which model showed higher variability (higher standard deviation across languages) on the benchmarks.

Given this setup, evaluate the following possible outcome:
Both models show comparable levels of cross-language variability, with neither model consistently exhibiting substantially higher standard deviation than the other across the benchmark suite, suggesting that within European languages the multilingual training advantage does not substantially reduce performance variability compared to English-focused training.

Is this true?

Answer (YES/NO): NO